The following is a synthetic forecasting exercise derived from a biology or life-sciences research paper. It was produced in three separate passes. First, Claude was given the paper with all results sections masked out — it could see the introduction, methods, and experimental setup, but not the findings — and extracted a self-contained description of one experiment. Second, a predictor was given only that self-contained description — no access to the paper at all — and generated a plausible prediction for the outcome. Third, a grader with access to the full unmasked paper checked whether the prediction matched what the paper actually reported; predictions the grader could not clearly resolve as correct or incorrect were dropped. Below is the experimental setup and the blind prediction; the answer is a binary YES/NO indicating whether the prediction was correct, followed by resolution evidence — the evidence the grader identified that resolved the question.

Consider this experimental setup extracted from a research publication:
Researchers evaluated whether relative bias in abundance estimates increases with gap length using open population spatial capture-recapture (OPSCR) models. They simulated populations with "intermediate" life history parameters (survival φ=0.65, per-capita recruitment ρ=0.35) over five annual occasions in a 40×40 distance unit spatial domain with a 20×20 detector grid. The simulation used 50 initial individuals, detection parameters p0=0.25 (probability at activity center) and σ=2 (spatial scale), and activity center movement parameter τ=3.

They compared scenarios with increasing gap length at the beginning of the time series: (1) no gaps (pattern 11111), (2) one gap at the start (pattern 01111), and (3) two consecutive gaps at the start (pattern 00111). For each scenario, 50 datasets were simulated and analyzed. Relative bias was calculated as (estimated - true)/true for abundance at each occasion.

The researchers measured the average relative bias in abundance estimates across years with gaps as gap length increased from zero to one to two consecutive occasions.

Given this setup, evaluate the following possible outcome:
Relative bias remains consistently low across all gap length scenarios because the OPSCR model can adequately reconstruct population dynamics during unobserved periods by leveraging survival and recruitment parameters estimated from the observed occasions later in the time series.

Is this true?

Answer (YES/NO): YES